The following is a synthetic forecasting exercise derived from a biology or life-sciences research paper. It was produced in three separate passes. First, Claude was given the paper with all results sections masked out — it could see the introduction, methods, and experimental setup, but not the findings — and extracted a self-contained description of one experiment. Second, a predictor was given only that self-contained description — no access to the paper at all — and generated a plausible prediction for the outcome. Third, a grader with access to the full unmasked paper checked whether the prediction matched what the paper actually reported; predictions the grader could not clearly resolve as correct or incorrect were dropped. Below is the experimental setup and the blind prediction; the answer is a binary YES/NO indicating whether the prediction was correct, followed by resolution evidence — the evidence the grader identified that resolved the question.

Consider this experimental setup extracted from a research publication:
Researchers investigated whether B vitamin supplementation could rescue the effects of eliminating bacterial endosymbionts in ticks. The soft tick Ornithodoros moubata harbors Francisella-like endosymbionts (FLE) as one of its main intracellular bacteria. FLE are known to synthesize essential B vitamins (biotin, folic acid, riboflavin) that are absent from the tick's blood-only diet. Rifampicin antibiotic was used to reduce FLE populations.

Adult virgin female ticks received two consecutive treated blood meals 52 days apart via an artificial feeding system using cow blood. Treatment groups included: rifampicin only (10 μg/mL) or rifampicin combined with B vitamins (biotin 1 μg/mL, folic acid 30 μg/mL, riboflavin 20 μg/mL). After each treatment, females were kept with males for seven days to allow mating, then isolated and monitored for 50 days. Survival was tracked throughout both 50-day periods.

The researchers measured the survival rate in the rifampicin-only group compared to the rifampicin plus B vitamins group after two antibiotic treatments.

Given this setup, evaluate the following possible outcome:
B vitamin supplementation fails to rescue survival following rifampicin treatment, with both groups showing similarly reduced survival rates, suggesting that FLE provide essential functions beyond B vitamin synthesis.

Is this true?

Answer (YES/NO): NO